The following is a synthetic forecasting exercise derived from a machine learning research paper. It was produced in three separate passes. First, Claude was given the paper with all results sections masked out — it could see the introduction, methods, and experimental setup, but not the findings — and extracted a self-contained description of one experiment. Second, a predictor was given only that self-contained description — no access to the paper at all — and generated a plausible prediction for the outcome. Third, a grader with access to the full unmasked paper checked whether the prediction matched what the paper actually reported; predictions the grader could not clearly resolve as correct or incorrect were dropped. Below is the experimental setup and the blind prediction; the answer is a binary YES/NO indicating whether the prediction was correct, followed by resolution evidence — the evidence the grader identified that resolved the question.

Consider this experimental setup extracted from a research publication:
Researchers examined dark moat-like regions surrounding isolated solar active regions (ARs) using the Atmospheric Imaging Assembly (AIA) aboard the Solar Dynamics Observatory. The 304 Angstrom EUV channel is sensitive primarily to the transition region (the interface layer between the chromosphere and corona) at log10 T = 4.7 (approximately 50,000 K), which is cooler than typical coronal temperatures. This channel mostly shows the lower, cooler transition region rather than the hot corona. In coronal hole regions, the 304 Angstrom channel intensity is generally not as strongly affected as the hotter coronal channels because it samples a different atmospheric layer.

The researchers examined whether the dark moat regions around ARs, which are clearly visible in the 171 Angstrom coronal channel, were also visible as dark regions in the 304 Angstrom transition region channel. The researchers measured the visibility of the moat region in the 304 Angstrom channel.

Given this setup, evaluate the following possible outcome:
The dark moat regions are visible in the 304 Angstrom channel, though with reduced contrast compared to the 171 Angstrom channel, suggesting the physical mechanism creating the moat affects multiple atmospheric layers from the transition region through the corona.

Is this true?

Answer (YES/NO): YES